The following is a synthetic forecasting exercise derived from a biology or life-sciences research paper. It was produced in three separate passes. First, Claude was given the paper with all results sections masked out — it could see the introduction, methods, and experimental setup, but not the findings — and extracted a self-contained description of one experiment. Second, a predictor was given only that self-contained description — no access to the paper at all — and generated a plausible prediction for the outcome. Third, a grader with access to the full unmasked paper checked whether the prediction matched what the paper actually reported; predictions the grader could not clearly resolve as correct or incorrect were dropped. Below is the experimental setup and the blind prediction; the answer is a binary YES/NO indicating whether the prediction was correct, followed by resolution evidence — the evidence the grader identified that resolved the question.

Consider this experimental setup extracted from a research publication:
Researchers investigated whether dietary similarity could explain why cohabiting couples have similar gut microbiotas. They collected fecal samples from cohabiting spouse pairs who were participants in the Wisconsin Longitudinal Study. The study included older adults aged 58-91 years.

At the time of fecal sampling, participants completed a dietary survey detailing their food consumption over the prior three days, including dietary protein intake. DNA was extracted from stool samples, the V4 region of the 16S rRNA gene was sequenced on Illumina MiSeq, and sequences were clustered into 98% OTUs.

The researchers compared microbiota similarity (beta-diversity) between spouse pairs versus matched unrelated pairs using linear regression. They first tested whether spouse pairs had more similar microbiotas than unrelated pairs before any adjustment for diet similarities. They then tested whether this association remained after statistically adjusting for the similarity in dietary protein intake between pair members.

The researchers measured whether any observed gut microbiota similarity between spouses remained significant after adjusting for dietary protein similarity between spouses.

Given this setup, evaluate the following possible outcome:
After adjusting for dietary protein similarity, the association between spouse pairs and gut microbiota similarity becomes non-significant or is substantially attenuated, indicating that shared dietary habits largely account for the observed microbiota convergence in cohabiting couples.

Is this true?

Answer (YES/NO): NO